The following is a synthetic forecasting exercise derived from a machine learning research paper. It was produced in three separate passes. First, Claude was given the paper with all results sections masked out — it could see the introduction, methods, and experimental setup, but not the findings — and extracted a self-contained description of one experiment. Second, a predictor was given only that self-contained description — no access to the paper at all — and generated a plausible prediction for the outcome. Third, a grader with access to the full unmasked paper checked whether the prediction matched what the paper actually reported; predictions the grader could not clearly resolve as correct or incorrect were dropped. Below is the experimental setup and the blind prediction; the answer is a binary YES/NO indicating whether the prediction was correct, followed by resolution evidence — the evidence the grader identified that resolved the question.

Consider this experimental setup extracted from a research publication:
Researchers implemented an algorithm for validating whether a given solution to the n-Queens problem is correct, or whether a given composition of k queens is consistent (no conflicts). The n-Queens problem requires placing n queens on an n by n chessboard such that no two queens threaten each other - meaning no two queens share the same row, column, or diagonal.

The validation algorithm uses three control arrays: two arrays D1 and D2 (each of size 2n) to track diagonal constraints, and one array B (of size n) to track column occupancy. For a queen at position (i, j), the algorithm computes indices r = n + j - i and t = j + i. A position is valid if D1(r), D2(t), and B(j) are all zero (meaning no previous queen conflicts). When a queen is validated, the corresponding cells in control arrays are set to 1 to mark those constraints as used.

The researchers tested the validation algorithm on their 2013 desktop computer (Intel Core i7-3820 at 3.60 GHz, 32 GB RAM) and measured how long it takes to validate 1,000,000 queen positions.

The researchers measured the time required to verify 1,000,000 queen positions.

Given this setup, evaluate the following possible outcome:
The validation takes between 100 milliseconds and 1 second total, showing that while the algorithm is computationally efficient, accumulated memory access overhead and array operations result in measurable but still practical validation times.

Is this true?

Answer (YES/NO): YES